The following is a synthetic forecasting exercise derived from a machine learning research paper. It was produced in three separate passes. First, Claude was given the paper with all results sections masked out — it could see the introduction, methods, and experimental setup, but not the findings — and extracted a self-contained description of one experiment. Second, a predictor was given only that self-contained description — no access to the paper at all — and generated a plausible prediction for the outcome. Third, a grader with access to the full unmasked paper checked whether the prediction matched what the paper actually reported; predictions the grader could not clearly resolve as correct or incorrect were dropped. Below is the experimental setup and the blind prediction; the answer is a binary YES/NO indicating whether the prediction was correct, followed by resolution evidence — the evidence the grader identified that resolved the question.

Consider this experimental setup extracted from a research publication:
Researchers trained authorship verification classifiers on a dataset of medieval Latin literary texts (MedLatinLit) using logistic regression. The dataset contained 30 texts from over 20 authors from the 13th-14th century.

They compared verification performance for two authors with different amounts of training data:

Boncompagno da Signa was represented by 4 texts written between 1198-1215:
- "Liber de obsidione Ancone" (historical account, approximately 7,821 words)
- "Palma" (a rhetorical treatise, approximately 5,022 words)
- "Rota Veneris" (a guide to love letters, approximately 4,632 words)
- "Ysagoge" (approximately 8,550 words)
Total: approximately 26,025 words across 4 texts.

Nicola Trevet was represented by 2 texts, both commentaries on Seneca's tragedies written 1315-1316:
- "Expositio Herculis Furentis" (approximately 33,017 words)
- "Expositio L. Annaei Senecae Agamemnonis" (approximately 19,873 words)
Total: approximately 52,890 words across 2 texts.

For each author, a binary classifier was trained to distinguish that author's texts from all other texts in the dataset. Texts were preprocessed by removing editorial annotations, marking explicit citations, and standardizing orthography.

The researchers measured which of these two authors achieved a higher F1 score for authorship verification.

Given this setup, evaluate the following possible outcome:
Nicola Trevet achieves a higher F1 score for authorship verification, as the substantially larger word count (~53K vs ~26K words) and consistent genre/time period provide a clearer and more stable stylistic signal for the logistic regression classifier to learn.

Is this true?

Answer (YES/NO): YES